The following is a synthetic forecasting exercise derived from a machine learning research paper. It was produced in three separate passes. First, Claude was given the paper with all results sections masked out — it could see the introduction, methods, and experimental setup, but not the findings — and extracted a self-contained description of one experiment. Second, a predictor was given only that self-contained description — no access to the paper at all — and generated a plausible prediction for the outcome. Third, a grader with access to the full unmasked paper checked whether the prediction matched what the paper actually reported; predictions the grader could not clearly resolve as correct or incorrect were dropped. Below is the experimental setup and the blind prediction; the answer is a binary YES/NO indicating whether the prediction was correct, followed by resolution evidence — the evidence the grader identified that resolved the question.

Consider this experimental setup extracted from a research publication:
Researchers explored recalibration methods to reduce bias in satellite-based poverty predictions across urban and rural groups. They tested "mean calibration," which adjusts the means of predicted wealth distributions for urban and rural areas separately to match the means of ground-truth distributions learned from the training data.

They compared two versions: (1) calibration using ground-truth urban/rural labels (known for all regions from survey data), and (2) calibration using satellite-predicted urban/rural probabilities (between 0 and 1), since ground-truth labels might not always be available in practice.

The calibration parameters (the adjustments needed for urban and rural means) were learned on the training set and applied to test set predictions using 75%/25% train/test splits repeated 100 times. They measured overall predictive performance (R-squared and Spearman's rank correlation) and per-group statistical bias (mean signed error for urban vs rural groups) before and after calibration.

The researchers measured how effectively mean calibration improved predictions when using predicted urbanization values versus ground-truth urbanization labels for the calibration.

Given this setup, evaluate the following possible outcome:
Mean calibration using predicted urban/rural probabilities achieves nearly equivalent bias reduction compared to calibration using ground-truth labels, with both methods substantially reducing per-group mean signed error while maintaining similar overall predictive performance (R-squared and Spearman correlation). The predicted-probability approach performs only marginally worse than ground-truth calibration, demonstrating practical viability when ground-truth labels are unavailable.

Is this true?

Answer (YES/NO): NO